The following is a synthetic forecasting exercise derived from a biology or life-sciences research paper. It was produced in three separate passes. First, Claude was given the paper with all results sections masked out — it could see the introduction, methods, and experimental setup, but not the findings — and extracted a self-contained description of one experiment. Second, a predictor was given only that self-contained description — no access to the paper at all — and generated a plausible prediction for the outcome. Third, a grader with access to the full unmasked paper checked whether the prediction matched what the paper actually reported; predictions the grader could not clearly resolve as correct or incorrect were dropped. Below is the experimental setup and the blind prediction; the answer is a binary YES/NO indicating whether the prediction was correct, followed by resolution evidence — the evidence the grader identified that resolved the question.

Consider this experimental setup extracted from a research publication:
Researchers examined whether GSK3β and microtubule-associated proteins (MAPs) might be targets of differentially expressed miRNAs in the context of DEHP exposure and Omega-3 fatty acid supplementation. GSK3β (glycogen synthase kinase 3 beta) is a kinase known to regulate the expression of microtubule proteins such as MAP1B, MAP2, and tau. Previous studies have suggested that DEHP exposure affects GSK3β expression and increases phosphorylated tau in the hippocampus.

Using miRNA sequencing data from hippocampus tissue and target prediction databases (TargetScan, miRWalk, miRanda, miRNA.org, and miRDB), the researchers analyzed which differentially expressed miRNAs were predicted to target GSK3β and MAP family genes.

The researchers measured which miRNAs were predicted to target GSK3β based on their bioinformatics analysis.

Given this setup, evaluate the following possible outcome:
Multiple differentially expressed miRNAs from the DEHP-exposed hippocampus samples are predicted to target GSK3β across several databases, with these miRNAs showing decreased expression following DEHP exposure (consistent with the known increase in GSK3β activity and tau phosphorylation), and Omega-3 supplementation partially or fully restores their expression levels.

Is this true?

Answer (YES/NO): NO